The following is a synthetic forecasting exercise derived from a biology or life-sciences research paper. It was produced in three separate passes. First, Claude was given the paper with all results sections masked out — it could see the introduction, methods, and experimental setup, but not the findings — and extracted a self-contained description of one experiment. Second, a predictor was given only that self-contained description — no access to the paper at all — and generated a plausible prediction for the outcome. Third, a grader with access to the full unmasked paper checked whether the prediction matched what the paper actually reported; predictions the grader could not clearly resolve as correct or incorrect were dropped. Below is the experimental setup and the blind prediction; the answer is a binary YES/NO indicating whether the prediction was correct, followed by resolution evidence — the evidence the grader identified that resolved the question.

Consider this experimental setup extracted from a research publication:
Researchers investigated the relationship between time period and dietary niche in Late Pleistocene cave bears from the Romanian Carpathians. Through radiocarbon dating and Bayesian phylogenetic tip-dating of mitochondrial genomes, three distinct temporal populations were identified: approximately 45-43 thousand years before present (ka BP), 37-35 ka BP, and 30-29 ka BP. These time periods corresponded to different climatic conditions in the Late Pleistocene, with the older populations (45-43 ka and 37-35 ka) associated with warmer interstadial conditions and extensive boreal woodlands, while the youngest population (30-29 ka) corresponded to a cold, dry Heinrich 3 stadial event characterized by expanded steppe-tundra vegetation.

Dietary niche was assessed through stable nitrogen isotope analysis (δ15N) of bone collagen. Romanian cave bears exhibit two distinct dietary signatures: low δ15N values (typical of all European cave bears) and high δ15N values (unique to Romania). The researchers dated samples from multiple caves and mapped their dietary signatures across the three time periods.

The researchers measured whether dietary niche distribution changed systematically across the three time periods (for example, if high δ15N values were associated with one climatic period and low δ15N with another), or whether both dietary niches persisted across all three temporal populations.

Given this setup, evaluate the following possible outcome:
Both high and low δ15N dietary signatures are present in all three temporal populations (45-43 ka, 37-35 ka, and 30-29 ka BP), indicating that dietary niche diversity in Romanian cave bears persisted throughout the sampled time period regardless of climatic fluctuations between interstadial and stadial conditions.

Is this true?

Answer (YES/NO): YES